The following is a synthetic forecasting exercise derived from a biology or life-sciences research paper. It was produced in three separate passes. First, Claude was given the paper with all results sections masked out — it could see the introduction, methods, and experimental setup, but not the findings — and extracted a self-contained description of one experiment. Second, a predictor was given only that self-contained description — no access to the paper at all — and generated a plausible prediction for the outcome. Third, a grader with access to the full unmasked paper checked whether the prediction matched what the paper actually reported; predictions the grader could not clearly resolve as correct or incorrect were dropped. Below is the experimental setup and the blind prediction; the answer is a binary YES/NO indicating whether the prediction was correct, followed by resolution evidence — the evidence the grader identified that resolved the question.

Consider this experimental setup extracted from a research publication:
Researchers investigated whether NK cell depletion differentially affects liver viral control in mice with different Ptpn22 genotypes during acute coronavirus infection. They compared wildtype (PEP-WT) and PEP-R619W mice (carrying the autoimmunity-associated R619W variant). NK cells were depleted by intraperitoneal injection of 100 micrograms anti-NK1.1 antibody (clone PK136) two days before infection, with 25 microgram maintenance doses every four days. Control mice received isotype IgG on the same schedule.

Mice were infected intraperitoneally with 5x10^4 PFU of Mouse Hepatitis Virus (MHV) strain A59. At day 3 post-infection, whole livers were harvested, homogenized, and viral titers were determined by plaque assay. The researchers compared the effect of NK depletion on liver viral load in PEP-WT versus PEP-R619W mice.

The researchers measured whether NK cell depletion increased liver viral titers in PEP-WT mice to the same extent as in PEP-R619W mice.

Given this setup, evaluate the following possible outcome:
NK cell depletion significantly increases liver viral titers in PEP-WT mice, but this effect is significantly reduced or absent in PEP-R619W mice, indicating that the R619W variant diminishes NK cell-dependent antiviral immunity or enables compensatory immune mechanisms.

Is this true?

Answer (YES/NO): NO